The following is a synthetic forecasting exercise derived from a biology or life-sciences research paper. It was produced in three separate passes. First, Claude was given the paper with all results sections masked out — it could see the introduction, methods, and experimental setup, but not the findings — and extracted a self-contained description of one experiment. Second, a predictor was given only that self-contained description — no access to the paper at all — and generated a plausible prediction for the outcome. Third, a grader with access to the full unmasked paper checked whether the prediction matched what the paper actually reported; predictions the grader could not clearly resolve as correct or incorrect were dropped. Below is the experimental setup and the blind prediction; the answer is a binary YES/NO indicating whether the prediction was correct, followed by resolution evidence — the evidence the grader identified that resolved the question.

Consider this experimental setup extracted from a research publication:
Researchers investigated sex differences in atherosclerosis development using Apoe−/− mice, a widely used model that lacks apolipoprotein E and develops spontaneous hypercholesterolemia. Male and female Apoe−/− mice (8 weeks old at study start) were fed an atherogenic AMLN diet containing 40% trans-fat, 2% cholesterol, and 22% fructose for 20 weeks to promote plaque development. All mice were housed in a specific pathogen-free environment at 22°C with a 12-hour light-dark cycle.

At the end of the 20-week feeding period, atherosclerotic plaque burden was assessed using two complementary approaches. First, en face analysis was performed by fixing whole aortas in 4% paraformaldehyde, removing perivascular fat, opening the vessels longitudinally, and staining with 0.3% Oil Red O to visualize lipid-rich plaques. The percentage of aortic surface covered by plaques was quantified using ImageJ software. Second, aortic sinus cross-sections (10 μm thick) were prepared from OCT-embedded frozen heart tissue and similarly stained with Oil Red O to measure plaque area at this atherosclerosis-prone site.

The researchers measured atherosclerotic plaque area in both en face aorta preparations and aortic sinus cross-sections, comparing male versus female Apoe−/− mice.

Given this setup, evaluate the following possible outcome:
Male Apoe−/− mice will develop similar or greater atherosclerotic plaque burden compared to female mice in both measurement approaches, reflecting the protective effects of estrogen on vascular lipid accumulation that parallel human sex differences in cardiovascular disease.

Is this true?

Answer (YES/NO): NO